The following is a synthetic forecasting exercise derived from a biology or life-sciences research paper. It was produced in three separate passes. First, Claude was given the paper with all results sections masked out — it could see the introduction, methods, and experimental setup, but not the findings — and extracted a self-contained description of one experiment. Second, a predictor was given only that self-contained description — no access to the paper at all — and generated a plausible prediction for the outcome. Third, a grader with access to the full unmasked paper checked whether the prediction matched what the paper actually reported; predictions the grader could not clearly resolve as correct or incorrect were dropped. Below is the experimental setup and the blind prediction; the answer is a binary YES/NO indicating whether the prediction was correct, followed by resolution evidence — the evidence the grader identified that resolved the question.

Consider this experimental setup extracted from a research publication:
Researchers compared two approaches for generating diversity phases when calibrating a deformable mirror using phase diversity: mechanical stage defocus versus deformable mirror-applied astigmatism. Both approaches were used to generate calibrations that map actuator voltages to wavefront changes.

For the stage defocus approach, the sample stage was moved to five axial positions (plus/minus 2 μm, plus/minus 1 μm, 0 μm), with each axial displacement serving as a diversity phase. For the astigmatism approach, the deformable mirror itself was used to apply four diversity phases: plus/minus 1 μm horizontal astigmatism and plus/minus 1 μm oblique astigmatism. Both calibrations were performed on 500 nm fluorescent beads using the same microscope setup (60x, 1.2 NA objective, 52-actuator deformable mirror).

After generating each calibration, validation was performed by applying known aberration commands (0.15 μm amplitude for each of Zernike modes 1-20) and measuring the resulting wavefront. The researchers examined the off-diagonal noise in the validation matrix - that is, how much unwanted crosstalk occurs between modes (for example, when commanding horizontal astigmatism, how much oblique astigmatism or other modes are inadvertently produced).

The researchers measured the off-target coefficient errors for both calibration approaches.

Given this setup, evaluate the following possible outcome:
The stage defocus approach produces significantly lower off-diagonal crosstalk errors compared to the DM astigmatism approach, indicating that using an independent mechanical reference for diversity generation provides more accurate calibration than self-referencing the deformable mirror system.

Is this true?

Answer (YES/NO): NO